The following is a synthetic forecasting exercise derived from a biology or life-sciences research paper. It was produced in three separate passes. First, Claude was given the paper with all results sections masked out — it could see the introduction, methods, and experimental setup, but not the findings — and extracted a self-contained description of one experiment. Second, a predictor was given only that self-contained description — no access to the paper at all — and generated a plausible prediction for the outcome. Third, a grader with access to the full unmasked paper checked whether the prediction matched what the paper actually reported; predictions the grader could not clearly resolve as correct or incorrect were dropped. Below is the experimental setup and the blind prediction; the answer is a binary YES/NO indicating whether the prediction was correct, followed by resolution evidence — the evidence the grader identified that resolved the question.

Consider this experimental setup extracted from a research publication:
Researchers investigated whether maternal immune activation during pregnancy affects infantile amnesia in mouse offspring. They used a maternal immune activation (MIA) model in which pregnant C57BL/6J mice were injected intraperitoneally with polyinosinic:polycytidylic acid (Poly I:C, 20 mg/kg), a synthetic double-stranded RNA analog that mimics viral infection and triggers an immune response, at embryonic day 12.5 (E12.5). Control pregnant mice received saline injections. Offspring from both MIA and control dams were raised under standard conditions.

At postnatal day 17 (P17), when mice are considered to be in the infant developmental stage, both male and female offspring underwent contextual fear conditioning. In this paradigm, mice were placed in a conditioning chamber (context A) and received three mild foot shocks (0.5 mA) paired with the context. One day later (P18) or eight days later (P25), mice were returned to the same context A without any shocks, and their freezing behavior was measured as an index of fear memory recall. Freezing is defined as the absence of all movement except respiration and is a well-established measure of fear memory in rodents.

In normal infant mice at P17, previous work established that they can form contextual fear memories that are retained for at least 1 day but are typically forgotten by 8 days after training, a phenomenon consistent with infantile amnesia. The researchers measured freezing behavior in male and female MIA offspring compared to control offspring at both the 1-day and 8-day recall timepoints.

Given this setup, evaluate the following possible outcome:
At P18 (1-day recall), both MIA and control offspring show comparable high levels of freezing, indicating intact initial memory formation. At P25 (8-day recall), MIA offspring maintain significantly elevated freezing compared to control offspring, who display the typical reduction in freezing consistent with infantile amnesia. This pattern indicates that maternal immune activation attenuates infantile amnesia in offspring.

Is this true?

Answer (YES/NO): NO